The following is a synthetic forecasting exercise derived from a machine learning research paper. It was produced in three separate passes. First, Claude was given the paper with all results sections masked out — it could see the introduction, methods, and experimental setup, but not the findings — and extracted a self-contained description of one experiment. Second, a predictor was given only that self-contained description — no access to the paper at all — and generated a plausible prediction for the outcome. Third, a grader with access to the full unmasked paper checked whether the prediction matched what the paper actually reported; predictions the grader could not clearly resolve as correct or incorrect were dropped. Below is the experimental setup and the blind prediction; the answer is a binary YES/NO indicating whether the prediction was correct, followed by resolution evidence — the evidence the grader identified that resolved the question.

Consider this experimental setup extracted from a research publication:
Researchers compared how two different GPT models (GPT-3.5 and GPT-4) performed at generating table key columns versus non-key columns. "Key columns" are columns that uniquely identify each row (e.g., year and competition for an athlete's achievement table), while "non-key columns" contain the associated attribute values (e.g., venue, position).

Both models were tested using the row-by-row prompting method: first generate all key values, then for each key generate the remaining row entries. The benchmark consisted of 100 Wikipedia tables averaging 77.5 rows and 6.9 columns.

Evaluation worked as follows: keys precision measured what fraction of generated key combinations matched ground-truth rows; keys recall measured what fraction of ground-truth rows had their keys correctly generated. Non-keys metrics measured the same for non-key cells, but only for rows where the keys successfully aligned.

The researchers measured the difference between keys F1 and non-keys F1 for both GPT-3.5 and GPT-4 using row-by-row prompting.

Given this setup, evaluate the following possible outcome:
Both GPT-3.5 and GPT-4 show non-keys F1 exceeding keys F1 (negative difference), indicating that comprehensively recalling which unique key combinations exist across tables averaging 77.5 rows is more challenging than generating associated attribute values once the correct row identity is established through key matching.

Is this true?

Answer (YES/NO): NO